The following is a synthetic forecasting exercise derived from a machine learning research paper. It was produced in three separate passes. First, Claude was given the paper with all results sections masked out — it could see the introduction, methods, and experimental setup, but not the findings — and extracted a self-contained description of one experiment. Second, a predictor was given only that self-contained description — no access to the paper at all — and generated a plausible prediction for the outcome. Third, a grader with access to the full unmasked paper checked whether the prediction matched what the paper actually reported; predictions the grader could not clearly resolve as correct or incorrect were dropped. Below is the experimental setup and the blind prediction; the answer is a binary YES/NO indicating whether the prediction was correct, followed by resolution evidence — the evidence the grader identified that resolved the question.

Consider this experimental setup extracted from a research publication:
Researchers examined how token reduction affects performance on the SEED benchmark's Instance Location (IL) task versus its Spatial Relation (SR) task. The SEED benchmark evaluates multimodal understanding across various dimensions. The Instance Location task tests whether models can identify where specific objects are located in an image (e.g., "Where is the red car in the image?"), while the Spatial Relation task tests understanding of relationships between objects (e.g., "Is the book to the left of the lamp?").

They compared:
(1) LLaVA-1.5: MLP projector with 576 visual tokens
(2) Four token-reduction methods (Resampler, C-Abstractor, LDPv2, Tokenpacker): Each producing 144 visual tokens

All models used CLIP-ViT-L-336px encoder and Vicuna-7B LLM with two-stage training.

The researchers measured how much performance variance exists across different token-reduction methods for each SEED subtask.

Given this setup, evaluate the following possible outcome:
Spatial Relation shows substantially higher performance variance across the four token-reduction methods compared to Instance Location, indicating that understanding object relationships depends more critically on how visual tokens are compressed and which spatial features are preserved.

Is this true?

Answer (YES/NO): NO